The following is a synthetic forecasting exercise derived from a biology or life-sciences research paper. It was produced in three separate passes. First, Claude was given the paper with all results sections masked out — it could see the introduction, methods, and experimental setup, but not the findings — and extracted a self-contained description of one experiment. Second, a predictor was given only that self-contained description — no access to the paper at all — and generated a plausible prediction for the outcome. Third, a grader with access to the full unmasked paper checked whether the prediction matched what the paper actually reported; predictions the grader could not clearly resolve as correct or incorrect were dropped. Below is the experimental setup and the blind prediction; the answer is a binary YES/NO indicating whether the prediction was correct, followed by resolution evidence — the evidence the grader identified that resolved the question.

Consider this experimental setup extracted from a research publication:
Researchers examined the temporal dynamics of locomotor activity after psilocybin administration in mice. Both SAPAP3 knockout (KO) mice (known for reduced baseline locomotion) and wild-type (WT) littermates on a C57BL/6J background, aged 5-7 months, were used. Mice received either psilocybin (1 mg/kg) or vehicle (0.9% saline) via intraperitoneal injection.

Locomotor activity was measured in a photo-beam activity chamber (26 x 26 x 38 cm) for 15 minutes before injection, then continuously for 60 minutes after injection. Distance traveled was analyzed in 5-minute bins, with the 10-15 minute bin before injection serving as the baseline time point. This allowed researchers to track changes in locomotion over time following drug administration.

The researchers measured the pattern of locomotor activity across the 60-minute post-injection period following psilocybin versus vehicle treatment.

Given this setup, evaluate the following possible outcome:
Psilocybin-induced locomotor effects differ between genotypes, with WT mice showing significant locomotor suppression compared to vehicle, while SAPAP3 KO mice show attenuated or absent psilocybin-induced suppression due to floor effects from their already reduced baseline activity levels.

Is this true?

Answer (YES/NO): NO